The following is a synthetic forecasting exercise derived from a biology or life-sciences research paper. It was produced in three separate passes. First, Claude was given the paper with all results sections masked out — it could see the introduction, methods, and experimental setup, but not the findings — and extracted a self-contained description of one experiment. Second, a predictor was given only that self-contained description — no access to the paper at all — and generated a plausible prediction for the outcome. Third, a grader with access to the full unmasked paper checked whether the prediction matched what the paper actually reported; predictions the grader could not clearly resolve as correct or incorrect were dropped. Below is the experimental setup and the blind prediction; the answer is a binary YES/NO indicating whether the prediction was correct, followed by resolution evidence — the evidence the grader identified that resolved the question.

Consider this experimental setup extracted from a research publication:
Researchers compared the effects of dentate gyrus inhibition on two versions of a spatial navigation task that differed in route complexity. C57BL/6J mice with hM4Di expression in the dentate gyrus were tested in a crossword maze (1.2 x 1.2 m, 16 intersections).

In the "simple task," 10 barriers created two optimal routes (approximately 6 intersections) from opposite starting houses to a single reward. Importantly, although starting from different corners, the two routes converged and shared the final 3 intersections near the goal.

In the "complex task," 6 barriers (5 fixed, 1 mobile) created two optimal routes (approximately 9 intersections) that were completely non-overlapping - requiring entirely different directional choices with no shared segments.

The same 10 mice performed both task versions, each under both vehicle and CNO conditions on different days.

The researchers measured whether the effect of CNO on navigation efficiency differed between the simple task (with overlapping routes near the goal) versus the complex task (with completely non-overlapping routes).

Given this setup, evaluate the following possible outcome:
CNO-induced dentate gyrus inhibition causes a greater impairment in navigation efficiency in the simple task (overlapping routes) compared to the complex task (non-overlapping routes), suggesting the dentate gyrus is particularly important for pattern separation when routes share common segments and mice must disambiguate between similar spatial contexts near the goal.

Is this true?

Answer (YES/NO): NO